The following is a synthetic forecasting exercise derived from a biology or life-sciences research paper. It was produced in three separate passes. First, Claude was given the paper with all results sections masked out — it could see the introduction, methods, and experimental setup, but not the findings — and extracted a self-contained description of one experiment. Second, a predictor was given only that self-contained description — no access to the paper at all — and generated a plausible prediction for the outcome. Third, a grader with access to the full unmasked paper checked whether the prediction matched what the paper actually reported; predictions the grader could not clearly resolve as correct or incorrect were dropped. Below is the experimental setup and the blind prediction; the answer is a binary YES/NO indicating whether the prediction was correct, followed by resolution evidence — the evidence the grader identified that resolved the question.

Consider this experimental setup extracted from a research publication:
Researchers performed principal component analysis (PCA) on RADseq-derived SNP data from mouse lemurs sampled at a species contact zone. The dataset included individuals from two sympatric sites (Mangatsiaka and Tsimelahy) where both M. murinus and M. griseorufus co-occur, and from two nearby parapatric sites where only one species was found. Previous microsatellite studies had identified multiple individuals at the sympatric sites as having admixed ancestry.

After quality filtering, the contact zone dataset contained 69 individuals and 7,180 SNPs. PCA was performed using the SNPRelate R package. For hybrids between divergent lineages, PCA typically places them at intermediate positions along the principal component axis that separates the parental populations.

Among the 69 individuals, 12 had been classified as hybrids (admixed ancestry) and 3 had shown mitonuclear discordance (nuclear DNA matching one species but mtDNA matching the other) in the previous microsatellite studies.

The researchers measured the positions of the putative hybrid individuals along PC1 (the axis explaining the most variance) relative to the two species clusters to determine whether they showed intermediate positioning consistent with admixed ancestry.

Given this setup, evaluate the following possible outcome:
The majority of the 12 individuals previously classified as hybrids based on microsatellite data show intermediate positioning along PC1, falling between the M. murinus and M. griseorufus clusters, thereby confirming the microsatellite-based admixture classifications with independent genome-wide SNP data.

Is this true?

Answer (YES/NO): NO